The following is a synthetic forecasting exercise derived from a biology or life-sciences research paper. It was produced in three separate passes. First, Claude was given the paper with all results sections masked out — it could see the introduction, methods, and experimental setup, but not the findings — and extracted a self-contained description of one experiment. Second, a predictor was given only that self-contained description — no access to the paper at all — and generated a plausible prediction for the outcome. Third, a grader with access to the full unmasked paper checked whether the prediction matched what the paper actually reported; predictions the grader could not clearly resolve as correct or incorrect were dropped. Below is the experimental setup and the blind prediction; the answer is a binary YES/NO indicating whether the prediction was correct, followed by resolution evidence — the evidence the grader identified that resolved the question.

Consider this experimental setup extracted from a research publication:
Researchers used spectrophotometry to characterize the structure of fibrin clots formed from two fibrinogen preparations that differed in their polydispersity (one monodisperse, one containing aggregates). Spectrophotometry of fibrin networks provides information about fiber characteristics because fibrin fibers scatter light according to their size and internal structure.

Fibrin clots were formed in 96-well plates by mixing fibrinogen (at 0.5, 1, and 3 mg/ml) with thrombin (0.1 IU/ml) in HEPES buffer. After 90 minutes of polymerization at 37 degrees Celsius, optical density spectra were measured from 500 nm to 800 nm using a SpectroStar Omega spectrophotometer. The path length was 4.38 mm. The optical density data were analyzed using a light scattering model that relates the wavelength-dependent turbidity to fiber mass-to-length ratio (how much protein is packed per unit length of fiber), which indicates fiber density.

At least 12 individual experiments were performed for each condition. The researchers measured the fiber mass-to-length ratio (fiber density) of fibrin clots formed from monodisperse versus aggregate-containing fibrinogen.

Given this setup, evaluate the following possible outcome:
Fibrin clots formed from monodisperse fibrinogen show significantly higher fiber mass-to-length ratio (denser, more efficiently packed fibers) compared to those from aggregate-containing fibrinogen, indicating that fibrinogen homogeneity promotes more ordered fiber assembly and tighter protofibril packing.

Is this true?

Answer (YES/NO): YES